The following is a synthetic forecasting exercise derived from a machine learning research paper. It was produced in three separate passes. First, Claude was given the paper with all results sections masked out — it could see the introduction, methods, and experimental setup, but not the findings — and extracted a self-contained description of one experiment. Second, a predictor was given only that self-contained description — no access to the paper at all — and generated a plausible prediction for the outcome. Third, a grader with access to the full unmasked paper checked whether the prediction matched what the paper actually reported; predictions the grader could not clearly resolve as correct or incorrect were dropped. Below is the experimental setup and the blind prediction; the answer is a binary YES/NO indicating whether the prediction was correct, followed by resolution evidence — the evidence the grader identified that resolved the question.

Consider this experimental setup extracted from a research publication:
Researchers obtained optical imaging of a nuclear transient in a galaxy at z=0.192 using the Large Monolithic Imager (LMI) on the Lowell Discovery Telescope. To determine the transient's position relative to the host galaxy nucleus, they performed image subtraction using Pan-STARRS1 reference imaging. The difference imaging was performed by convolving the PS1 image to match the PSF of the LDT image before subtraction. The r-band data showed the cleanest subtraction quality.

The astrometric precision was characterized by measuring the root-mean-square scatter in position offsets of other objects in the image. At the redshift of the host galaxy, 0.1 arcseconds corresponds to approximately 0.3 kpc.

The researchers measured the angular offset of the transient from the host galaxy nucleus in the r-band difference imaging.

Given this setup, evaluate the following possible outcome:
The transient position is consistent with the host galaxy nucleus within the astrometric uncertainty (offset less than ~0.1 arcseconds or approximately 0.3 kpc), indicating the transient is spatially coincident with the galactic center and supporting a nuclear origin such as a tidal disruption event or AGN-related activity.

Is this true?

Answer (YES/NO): YES